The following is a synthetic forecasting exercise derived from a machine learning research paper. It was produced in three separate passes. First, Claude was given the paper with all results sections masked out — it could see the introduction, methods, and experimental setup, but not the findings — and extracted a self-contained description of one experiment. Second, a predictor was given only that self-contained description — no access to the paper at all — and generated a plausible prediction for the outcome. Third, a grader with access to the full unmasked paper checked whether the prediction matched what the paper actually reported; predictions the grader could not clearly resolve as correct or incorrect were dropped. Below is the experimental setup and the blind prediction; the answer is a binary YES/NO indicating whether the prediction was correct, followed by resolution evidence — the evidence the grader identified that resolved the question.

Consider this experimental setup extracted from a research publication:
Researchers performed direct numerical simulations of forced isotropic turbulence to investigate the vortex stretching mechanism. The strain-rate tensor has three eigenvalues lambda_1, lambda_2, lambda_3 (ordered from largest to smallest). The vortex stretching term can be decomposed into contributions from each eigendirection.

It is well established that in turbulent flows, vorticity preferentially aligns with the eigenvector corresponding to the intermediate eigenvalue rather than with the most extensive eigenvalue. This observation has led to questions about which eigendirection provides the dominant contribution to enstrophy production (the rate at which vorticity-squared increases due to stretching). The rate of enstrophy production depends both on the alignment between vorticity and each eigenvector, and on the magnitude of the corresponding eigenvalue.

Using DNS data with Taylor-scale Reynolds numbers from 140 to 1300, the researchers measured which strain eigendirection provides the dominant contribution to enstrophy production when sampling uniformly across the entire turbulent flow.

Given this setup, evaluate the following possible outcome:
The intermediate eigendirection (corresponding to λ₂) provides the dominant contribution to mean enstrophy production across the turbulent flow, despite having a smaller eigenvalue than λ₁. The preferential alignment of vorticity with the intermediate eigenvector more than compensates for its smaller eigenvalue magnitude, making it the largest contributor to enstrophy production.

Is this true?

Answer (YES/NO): NO